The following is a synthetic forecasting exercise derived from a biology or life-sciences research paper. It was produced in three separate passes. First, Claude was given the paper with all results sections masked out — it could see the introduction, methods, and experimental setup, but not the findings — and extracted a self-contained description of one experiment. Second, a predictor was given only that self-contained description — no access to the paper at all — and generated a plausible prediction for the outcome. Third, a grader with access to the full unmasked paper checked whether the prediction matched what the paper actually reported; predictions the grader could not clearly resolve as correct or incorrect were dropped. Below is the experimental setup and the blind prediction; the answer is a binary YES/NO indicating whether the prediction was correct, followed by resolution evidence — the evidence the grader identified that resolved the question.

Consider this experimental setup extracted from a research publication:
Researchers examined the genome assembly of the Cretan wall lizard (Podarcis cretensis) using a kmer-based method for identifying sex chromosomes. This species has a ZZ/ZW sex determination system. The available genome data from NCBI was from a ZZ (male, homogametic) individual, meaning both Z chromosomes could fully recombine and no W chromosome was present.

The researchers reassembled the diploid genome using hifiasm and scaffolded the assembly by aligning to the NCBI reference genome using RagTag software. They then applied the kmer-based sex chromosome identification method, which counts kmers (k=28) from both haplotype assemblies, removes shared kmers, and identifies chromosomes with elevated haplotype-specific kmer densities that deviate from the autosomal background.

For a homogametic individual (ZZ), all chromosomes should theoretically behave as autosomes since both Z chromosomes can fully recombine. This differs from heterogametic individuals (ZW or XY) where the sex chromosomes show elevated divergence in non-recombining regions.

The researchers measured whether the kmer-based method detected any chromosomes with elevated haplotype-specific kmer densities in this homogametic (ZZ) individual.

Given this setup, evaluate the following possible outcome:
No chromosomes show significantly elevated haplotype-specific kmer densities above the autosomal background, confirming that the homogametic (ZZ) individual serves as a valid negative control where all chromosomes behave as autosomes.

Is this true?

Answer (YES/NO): YES